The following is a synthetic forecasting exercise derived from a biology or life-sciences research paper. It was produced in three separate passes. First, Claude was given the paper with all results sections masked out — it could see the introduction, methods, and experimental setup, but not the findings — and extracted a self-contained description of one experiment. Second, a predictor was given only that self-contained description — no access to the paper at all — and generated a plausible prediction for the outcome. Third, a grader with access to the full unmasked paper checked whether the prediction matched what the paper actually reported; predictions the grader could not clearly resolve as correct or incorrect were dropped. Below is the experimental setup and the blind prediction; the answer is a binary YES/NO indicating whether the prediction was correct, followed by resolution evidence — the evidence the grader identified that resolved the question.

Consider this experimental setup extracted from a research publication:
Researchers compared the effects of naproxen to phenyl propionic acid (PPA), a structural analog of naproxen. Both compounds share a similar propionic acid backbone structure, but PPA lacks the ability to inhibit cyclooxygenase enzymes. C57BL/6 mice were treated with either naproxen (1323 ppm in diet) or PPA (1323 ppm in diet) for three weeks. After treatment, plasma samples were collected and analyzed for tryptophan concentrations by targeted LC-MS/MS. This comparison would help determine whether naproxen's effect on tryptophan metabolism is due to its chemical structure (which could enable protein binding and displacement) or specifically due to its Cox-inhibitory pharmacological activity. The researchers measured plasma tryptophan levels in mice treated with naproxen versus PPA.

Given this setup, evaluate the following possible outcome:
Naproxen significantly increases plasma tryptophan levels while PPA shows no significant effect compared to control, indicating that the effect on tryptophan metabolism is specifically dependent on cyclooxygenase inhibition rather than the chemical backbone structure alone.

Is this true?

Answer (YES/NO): NO